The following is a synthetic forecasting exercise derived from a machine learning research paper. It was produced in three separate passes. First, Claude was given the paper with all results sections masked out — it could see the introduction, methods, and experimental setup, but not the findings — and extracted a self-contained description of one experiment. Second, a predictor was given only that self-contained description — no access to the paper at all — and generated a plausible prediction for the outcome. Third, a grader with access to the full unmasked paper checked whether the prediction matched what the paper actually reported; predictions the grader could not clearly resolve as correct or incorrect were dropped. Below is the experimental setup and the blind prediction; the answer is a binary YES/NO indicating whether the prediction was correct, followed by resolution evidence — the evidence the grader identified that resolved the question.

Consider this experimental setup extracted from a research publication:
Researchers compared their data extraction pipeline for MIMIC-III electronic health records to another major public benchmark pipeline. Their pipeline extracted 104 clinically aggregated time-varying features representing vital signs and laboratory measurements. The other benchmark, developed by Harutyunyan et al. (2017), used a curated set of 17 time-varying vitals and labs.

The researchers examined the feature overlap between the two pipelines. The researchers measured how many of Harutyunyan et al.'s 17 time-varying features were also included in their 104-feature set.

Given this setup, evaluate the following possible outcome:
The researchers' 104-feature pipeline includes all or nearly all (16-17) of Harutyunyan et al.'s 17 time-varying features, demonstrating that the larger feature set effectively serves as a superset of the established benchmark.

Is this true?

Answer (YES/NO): NO